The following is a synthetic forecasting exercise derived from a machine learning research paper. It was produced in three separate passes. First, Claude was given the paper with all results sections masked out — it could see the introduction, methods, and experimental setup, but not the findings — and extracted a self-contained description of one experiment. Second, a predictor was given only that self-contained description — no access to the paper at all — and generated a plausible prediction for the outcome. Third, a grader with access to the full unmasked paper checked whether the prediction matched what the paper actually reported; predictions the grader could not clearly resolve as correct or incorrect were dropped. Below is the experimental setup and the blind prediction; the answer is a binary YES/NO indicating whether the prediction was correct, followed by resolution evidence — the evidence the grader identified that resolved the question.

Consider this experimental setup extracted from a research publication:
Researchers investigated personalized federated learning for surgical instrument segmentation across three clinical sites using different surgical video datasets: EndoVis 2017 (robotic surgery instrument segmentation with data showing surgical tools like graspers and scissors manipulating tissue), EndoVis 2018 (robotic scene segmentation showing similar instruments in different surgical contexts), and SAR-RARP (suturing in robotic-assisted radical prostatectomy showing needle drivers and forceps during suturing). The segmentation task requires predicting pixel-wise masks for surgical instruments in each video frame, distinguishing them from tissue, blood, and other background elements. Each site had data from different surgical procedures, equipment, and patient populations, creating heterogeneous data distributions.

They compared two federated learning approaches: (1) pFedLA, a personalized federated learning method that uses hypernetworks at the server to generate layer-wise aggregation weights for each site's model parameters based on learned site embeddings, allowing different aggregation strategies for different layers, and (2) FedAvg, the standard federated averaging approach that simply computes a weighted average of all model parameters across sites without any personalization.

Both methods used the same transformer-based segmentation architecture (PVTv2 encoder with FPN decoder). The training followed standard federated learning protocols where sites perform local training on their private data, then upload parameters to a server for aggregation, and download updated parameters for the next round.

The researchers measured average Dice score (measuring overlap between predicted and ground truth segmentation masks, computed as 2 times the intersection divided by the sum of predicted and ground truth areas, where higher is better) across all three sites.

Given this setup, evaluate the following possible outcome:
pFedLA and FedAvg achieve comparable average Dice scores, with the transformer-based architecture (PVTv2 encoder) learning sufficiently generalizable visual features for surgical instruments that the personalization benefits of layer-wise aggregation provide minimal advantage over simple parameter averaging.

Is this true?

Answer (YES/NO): NO